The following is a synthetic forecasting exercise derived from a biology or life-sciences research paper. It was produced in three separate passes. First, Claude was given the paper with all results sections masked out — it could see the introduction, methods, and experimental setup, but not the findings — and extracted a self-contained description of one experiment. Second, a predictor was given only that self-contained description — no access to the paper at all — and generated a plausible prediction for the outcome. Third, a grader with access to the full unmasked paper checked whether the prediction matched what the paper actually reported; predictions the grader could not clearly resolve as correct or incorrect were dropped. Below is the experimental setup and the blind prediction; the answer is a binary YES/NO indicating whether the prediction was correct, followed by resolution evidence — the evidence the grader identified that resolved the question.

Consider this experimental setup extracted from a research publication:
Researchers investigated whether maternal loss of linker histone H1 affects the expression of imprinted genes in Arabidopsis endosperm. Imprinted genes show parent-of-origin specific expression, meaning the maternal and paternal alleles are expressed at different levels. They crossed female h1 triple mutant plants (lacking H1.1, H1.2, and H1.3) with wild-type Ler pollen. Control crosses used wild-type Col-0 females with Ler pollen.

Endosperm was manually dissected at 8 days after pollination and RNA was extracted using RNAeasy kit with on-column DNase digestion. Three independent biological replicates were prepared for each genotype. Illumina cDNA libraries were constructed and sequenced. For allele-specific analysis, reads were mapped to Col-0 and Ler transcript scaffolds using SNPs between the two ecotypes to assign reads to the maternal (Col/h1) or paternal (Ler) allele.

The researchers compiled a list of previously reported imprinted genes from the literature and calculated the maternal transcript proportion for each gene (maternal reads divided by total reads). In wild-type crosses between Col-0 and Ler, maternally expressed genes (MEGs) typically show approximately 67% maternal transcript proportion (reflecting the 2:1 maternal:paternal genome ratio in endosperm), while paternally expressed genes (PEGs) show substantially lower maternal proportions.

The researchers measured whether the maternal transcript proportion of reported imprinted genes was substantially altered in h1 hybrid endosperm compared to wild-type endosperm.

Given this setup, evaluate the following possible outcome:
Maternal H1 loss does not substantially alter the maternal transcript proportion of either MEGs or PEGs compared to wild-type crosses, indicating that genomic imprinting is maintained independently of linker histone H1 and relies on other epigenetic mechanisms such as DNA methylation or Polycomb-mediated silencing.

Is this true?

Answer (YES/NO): YES